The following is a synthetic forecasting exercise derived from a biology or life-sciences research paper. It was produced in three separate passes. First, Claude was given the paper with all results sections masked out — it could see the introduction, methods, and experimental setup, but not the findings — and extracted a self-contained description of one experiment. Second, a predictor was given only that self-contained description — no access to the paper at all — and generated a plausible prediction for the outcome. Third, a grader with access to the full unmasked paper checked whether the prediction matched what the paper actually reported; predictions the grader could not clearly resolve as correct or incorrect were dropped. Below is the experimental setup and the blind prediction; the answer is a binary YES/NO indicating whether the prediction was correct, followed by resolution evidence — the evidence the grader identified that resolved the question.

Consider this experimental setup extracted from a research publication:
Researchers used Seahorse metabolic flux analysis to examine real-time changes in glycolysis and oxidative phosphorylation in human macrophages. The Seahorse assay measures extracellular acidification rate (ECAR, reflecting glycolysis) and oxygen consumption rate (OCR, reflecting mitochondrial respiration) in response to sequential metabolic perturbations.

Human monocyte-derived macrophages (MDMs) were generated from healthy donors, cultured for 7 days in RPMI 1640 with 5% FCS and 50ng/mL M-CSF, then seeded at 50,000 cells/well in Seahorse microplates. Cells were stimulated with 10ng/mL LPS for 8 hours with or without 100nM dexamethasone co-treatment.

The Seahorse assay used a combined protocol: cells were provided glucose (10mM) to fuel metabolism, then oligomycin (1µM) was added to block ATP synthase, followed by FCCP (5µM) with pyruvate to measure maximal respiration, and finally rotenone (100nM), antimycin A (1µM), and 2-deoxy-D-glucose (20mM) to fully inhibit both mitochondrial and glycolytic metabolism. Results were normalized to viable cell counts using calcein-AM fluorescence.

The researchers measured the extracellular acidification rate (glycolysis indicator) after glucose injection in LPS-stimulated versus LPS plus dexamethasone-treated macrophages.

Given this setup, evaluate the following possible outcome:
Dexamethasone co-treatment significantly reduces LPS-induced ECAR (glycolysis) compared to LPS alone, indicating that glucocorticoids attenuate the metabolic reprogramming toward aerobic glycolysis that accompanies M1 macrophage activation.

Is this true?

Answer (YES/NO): YES